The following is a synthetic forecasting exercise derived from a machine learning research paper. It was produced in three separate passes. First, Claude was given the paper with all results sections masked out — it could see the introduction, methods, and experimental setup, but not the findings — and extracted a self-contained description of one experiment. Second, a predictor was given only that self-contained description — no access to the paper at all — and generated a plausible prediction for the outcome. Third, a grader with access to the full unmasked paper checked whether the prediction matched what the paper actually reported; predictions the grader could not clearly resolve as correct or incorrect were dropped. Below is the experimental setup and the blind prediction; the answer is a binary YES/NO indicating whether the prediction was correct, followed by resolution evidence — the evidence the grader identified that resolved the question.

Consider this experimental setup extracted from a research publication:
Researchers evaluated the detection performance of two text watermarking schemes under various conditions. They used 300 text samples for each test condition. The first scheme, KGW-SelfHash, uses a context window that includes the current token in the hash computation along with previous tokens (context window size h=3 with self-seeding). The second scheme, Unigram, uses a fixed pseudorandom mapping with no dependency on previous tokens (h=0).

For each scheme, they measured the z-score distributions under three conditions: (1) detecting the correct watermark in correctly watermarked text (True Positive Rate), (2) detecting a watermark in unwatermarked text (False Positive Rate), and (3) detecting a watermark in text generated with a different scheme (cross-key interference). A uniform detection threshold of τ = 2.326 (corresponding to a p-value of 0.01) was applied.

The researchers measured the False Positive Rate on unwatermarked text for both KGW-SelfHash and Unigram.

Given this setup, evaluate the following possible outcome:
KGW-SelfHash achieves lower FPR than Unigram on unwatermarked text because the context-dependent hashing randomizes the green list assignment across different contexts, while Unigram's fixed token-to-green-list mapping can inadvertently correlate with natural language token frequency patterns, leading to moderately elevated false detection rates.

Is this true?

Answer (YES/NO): NO